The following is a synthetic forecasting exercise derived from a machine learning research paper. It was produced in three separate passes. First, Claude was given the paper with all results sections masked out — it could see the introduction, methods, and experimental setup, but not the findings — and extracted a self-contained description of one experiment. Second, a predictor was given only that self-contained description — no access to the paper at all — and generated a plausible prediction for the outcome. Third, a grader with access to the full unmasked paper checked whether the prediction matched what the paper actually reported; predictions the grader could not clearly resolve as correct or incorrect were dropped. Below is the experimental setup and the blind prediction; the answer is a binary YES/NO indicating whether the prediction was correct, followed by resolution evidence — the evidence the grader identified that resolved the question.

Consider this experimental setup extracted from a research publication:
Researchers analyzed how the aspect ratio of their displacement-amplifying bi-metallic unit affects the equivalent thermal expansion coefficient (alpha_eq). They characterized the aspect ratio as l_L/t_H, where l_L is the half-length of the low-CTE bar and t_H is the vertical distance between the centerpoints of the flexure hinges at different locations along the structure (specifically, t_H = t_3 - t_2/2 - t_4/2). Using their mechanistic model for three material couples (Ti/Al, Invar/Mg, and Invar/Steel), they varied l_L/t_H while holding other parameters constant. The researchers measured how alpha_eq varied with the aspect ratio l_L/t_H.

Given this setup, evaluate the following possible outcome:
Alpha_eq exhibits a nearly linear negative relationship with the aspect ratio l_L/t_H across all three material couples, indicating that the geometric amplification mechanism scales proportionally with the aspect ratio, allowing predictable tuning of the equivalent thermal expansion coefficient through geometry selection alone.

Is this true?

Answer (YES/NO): NO